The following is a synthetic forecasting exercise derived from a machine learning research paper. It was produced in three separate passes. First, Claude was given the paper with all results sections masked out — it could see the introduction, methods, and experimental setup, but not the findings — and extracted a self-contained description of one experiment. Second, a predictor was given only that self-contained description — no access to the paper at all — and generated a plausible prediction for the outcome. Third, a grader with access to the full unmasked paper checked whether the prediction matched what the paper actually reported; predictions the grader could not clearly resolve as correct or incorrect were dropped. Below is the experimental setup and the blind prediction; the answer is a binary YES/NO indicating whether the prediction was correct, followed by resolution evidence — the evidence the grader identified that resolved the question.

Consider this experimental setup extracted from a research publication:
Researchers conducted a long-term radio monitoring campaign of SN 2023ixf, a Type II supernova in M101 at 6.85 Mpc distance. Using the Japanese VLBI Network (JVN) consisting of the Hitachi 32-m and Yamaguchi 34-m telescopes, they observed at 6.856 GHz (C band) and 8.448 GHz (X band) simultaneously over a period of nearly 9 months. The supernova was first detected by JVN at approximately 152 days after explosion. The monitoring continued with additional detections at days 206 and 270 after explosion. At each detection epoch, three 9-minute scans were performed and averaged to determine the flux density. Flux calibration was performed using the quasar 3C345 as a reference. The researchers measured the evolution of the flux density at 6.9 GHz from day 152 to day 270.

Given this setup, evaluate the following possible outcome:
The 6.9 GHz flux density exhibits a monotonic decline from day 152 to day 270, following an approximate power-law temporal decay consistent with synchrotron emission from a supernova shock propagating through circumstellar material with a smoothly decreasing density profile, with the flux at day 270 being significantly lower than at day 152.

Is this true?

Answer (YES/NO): NO